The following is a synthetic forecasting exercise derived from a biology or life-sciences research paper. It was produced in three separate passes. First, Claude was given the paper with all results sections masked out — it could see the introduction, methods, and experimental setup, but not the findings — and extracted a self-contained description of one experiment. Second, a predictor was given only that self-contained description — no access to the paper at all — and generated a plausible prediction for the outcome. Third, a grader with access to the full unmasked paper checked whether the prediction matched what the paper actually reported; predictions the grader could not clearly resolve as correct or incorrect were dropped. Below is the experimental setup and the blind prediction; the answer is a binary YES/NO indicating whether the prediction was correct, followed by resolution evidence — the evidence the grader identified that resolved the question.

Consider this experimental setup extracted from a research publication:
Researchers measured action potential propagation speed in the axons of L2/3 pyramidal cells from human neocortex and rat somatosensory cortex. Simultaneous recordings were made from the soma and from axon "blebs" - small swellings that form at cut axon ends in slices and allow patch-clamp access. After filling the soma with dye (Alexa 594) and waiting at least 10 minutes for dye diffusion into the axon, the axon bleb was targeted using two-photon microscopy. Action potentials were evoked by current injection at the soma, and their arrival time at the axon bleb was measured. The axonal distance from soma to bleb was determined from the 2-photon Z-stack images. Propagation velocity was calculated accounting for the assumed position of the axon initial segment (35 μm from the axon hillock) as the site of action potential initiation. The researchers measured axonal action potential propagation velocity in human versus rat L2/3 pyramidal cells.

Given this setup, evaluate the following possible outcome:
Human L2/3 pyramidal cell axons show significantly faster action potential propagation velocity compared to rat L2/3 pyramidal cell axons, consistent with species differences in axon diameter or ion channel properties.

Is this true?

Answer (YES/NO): NO